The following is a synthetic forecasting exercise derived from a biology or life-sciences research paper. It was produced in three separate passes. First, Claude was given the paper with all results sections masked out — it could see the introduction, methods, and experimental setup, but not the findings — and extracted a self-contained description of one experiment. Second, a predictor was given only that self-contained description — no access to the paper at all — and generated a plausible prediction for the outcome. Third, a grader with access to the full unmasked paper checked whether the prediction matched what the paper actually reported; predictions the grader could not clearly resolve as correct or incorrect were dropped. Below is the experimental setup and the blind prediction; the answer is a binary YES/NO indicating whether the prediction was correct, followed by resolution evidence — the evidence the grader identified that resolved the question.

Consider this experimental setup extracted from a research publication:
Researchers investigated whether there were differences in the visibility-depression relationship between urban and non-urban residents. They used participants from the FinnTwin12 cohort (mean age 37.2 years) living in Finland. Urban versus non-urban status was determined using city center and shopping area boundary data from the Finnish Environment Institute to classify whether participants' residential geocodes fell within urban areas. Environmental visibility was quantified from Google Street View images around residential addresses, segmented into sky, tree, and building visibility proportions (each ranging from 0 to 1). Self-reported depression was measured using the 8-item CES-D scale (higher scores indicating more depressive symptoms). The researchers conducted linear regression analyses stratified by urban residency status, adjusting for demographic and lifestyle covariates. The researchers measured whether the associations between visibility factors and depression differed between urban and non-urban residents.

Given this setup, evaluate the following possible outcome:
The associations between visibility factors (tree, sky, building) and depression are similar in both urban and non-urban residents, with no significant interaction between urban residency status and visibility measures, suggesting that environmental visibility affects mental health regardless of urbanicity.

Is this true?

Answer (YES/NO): NO